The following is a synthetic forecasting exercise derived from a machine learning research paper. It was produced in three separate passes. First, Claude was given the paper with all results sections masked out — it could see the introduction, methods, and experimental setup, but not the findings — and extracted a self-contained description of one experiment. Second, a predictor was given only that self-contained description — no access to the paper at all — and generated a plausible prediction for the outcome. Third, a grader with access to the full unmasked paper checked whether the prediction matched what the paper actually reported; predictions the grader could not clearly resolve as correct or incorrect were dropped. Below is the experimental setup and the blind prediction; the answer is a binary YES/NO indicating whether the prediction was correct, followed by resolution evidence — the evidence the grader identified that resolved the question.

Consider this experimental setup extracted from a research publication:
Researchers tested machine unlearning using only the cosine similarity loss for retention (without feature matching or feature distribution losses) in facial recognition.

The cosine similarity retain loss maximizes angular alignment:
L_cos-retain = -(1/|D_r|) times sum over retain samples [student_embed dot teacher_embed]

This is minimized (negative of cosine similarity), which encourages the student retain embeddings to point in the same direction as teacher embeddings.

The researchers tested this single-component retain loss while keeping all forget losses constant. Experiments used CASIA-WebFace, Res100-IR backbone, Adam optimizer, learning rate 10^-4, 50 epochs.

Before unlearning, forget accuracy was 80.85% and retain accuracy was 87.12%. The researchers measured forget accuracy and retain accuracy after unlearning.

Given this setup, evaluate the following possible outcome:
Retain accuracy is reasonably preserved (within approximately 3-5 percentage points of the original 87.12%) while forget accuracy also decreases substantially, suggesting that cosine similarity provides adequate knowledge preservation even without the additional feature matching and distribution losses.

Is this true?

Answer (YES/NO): NO